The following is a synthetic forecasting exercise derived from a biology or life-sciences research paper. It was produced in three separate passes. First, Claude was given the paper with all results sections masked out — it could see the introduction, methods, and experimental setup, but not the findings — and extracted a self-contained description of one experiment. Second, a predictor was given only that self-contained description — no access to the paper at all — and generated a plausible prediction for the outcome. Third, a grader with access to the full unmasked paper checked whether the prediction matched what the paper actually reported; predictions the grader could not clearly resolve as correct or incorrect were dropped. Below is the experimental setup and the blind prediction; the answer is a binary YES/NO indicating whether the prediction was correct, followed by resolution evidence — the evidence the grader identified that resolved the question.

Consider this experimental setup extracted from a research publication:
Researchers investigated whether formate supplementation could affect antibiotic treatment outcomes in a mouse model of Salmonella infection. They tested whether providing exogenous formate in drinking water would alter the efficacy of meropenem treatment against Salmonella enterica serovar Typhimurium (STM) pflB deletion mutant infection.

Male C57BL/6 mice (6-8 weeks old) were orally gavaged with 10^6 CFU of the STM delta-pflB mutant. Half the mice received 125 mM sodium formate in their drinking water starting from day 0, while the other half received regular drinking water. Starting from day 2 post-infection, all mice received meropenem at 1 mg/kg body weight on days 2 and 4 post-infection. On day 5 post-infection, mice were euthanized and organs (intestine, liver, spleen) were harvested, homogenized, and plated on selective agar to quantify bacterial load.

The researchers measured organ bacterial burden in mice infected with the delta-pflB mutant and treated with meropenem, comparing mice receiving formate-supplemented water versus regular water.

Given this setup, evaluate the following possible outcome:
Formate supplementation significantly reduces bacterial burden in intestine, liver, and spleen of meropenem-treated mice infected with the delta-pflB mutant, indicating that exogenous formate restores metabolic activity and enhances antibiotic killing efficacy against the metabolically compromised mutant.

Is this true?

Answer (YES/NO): NO